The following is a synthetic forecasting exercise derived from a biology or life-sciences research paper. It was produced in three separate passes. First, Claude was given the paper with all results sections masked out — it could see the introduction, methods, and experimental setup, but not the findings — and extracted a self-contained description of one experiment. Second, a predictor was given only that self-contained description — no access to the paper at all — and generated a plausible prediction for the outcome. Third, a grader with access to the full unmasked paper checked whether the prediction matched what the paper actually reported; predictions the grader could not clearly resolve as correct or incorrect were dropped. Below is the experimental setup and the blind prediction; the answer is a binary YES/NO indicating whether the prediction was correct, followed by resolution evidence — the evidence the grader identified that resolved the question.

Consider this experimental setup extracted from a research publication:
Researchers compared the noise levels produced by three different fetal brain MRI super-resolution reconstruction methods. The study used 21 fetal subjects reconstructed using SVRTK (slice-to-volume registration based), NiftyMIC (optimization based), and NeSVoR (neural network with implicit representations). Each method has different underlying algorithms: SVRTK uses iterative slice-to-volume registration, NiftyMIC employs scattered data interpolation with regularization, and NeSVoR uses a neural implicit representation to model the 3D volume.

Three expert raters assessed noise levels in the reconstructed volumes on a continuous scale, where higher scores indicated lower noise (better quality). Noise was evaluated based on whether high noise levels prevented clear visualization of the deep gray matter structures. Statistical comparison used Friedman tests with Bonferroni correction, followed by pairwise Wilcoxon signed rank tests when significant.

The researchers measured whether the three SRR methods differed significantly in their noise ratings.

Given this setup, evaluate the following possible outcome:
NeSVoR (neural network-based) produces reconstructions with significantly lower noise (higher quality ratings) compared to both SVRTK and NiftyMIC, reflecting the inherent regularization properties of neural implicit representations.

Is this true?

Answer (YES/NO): NO